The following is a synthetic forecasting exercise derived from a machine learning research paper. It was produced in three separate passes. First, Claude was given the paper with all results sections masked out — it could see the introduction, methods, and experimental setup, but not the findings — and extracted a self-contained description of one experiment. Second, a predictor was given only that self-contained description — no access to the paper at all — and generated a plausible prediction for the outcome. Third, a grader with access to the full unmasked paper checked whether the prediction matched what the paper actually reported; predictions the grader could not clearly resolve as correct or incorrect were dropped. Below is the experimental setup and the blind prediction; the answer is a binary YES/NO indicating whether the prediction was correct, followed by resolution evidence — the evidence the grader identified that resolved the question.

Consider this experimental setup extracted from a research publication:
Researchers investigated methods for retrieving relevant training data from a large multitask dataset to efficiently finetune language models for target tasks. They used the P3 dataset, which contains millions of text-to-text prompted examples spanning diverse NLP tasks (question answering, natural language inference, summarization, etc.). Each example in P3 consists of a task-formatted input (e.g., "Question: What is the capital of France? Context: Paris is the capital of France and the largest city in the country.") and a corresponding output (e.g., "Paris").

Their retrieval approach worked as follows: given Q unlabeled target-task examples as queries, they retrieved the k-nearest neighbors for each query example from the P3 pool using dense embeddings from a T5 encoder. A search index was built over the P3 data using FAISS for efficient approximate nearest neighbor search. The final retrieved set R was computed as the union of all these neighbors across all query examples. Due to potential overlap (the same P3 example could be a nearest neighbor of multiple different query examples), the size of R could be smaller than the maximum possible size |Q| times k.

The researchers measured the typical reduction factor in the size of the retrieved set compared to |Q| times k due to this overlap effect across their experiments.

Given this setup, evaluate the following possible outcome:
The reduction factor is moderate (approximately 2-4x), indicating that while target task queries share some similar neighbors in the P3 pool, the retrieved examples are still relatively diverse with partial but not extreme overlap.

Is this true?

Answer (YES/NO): NO